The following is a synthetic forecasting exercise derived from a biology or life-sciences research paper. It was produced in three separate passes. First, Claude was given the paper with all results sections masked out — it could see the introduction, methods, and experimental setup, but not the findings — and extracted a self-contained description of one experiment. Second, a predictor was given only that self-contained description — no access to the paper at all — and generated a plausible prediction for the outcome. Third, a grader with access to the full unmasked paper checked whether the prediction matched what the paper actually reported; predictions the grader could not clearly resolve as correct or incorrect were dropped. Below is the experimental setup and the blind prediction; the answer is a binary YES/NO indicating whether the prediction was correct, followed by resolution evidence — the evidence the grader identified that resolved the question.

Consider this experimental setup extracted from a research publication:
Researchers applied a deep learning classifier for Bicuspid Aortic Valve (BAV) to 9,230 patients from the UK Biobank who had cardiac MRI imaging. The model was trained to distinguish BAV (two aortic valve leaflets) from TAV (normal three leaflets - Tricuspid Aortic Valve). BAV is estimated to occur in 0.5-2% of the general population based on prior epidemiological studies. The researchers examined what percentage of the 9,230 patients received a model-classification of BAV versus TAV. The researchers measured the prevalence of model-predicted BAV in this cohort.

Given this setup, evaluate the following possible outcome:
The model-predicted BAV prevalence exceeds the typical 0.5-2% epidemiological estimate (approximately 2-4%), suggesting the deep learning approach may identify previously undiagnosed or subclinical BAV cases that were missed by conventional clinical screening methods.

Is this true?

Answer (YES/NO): NO